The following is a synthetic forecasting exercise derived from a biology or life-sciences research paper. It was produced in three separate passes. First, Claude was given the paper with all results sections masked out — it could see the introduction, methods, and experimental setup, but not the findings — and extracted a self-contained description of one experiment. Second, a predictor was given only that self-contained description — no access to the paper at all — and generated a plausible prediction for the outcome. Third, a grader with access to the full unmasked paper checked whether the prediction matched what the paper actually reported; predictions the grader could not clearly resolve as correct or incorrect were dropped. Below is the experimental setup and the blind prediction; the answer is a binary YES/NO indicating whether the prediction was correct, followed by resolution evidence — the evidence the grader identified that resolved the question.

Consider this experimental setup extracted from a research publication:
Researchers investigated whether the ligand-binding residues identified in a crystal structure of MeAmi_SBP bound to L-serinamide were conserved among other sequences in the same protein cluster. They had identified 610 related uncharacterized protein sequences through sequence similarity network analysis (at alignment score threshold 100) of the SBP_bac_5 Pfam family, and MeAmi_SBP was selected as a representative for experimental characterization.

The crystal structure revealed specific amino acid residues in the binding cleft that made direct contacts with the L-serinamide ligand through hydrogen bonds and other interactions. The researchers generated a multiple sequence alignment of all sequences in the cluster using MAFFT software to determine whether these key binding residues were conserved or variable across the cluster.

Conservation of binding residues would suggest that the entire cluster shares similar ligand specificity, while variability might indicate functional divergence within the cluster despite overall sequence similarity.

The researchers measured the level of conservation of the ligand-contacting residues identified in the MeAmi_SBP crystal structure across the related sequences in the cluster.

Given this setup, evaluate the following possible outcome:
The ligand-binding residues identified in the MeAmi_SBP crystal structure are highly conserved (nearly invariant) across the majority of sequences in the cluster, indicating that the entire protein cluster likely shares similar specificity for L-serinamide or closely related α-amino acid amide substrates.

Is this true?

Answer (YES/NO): YES